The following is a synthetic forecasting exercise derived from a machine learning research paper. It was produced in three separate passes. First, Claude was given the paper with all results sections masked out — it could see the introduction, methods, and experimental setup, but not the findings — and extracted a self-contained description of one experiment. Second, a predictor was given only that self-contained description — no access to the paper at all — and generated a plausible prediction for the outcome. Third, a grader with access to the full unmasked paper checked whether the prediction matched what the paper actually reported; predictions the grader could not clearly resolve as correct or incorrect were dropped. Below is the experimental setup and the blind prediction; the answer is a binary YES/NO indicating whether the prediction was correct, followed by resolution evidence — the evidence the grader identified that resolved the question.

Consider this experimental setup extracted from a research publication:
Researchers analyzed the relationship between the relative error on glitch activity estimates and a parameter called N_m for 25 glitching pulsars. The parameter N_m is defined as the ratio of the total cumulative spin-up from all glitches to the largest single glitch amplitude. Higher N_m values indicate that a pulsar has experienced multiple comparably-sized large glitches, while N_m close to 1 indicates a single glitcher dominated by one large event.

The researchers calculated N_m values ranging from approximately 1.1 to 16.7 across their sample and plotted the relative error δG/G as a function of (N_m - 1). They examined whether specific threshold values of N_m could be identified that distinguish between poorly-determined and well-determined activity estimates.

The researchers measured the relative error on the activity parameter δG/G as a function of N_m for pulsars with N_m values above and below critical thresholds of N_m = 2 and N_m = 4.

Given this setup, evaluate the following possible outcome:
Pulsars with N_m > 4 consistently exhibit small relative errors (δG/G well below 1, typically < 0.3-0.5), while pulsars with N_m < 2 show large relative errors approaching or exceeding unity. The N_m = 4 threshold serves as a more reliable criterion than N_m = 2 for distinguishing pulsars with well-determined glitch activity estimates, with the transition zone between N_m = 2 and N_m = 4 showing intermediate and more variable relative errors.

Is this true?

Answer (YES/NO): NO